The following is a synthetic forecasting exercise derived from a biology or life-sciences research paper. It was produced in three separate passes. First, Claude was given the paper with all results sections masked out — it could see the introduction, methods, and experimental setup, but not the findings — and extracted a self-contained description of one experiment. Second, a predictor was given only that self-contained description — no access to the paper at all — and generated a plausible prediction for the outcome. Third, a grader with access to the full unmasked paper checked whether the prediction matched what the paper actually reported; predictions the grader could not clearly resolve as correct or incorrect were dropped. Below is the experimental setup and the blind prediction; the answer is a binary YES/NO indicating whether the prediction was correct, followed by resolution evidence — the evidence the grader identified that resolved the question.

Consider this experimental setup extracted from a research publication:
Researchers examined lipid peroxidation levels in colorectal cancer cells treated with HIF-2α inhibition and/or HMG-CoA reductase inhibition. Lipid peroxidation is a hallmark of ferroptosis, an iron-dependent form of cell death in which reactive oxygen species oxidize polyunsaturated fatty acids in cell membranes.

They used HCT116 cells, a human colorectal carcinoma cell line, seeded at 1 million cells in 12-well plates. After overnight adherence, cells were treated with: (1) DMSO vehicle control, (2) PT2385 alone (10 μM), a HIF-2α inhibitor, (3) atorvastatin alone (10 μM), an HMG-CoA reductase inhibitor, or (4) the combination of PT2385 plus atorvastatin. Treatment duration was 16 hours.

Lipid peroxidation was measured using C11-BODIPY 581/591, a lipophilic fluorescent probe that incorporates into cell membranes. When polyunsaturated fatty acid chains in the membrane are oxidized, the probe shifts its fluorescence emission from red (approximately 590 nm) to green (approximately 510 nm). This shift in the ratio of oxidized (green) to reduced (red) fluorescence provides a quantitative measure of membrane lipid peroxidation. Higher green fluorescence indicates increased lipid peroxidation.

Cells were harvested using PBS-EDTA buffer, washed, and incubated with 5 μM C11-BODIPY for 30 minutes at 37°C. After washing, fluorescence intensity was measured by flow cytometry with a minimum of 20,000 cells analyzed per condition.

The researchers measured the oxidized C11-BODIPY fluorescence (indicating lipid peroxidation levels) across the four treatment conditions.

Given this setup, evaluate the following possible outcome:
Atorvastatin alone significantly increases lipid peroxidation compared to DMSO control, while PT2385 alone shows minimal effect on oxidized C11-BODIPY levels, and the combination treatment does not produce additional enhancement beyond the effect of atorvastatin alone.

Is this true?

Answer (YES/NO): NO